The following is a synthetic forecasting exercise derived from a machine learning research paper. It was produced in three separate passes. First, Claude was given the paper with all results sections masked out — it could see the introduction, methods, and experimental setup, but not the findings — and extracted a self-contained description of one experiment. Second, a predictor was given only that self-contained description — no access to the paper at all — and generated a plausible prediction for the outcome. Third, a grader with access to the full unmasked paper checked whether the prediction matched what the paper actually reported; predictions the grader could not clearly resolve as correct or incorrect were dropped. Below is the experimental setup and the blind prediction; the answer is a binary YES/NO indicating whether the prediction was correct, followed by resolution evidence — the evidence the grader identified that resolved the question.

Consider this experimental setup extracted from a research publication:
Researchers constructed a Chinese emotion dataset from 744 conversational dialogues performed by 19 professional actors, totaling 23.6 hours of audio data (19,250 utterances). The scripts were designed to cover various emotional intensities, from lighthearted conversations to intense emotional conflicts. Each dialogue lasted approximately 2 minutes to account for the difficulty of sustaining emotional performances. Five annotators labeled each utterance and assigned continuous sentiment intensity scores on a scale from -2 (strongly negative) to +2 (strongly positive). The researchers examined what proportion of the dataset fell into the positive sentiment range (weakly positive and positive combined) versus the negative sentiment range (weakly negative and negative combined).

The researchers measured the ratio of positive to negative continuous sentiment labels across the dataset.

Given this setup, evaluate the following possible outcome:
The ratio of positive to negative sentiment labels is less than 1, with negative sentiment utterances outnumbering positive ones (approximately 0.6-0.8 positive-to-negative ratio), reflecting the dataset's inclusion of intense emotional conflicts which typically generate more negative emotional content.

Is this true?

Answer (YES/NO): NO